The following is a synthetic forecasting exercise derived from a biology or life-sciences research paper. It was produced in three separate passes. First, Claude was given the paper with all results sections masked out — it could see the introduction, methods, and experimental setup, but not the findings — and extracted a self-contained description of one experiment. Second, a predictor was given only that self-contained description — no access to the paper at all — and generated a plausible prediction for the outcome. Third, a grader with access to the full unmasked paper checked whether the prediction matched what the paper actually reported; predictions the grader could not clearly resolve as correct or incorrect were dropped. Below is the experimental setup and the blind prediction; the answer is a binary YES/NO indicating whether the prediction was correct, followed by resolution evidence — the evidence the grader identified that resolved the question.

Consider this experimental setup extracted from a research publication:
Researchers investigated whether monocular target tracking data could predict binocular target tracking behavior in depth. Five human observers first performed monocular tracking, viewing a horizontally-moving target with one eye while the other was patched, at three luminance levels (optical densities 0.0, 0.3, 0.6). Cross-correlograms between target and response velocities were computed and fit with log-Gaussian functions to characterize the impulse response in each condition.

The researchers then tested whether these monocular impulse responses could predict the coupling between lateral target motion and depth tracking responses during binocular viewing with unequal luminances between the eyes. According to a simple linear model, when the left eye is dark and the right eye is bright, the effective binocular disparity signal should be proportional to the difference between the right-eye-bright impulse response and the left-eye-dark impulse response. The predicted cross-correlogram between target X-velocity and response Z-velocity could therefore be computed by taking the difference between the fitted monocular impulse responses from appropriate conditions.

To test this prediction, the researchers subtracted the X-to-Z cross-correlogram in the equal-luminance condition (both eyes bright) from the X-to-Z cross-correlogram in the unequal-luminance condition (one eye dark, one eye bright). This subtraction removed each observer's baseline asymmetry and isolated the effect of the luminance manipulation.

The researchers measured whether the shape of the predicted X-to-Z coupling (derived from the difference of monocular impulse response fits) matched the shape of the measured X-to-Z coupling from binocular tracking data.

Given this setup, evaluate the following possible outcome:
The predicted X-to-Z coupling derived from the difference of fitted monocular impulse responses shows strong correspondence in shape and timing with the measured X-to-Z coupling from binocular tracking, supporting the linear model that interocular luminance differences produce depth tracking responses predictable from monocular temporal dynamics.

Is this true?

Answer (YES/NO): NO